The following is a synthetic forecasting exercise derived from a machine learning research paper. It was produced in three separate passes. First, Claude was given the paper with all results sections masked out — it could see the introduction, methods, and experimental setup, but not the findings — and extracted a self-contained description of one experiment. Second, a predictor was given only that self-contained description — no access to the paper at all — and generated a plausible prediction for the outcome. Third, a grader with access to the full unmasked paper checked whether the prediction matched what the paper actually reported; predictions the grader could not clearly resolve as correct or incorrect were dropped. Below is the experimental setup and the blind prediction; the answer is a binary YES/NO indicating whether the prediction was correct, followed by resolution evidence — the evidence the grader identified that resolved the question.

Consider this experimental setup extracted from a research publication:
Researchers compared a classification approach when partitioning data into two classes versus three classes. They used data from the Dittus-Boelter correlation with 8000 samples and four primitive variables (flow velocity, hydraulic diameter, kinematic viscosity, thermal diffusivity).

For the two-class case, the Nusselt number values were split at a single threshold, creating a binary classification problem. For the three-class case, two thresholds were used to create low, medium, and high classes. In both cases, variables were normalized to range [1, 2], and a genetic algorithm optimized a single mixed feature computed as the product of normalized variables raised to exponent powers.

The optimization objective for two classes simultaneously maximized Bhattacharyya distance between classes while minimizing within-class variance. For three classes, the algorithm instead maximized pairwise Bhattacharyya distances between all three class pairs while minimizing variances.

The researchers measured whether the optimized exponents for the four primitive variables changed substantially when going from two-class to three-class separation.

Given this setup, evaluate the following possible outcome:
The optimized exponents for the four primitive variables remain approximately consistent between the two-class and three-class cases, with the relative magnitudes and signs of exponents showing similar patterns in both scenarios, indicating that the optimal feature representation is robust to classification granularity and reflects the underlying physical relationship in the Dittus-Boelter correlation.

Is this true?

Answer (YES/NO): YES